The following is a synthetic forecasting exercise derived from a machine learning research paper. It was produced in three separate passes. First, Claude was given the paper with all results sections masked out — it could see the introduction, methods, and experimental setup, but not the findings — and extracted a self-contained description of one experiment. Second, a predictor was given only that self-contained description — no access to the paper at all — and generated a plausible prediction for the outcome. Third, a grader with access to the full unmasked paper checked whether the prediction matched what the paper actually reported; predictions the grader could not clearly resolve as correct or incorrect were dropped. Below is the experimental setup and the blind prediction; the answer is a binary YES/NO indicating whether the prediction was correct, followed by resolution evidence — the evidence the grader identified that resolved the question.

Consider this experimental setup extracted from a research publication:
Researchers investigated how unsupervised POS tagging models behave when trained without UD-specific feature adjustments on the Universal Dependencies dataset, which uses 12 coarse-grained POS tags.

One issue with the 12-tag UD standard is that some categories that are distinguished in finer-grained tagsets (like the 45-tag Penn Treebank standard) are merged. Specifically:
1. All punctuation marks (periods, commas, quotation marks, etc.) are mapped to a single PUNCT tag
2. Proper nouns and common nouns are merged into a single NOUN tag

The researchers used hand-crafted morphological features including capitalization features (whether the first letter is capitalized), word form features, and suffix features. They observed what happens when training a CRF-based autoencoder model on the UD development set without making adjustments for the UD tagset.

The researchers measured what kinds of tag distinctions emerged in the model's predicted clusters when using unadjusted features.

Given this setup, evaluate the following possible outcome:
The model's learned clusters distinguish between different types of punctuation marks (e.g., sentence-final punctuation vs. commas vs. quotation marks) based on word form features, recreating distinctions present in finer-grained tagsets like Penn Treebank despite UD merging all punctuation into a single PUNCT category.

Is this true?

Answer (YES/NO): YES